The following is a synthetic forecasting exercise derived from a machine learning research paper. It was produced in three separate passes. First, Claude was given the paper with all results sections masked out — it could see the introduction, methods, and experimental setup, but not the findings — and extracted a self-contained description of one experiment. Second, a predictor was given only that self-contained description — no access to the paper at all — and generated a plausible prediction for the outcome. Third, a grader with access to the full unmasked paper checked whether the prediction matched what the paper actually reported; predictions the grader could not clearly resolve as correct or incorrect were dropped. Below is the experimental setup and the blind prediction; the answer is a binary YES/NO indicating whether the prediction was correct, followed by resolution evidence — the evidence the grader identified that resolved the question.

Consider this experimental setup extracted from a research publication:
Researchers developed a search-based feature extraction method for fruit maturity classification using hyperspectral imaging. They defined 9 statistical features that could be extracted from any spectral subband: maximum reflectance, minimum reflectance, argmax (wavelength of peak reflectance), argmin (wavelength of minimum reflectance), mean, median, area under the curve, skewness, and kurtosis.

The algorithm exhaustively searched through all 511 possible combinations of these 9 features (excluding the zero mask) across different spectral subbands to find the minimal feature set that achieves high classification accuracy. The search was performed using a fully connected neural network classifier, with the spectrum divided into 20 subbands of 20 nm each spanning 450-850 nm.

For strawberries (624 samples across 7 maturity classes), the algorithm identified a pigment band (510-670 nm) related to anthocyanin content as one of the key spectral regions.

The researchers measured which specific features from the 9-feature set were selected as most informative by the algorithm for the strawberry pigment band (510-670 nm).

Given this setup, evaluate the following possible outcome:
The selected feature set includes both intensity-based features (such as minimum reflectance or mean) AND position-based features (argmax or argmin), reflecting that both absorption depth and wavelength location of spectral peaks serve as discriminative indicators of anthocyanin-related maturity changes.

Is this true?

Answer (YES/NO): YES